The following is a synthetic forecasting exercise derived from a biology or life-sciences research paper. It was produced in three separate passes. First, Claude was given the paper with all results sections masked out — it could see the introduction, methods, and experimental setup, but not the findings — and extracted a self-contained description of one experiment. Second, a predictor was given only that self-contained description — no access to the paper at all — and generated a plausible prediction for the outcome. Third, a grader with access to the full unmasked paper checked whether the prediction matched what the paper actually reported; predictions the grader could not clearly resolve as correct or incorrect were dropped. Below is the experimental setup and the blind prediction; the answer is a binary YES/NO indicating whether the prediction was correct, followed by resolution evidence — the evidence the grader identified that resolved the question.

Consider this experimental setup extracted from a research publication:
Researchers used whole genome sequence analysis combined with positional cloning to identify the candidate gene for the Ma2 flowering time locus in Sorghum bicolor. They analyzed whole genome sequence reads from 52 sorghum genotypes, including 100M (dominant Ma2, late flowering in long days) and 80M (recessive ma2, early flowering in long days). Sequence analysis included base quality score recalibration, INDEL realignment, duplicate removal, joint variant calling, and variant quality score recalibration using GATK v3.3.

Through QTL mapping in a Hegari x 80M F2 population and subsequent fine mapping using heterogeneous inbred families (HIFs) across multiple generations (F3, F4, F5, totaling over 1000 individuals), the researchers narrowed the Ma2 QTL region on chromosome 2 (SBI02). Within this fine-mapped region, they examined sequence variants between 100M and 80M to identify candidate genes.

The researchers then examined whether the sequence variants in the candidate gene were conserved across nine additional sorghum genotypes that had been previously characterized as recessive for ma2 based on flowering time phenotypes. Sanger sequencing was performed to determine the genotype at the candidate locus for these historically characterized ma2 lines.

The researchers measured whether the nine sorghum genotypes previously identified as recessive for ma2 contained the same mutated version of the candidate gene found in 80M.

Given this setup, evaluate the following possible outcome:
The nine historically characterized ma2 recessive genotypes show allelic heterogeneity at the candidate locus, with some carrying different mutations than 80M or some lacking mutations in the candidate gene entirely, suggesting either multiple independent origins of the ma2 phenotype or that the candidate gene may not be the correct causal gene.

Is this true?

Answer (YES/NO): NO